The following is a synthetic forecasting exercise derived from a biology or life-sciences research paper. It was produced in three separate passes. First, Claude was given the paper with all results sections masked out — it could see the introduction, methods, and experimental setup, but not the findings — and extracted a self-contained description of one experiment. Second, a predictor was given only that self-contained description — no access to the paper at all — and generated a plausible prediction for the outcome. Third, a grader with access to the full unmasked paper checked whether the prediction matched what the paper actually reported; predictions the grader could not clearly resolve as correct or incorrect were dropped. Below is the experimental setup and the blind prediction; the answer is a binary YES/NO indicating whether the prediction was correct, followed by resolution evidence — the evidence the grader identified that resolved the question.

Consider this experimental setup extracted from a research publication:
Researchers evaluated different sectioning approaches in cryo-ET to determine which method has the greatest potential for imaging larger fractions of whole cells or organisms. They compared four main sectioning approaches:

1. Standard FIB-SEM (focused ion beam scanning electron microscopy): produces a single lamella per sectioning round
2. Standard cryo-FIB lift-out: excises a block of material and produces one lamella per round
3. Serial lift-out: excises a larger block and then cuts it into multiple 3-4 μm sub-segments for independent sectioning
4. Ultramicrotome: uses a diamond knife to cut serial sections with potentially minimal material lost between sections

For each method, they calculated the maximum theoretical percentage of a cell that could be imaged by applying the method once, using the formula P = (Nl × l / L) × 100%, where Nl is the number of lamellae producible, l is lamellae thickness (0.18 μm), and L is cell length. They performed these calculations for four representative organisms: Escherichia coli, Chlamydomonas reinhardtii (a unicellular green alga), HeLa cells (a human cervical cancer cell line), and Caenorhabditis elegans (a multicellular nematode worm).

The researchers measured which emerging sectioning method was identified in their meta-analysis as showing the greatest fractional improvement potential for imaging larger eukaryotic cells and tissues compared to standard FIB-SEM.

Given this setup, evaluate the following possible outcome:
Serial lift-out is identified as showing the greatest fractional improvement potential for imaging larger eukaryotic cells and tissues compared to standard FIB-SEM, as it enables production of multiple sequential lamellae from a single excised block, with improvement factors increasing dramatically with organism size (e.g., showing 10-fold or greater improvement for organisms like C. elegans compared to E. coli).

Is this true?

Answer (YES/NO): YES